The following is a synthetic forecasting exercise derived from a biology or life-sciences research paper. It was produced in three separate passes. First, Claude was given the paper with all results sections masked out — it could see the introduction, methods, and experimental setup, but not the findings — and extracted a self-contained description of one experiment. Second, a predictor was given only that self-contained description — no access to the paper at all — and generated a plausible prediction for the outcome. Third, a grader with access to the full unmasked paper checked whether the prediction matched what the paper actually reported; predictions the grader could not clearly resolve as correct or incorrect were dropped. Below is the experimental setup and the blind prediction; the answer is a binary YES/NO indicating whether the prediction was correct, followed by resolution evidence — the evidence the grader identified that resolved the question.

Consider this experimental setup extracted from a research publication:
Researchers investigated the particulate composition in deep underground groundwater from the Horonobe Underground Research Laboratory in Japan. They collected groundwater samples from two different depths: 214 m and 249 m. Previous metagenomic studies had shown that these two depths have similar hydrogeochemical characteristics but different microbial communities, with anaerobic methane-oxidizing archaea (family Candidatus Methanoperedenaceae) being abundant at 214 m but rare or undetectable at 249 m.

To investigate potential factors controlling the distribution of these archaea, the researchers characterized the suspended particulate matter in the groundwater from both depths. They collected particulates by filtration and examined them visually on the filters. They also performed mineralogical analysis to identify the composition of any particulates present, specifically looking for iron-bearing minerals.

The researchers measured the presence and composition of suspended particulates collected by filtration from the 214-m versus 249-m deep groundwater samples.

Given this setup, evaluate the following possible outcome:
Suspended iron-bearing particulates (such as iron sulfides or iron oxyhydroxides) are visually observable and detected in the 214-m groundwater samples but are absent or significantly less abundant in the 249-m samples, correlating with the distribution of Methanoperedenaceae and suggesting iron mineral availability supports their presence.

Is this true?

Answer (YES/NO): YES